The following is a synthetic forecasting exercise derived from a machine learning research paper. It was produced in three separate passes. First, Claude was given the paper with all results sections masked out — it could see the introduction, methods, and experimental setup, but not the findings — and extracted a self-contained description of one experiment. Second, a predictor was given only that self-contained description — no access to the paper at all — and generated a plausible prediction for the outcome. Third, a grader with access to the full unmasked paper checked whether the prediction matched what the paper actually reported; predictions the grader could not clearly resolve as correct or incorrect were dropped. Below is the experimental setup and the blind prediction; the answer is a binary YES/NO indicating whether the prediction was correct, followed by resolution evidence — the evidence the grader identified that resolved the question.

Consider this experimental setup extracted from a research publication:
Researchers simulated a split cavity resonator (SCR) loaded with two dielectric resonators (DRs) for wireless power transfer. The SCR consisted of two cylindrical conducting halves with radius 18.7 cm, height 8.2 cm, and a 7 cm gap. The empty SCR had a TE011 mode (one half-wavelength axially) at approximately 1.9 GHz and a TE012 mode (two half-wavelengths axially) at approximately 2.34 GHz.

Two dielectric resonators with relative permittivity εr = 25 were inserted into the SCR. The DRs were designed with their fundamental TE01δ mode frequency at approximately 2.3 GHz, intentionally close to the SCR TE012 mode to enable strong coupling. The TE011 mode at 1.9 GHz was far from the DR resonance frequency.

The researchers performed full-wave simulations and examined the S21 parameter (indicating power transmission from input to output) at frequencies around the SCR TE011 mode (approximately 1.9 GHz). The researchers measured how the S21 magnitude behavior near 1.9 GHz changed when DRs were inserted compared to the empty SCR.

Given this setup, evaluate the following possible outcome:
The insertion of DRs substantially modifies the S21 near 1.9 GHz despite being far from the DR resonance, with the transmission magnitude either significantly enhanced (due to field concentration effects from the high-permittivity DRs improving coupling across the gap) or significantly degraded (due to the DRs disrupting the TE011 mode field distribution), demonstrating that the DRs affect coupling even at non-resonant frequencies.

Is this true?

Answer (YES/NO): YES